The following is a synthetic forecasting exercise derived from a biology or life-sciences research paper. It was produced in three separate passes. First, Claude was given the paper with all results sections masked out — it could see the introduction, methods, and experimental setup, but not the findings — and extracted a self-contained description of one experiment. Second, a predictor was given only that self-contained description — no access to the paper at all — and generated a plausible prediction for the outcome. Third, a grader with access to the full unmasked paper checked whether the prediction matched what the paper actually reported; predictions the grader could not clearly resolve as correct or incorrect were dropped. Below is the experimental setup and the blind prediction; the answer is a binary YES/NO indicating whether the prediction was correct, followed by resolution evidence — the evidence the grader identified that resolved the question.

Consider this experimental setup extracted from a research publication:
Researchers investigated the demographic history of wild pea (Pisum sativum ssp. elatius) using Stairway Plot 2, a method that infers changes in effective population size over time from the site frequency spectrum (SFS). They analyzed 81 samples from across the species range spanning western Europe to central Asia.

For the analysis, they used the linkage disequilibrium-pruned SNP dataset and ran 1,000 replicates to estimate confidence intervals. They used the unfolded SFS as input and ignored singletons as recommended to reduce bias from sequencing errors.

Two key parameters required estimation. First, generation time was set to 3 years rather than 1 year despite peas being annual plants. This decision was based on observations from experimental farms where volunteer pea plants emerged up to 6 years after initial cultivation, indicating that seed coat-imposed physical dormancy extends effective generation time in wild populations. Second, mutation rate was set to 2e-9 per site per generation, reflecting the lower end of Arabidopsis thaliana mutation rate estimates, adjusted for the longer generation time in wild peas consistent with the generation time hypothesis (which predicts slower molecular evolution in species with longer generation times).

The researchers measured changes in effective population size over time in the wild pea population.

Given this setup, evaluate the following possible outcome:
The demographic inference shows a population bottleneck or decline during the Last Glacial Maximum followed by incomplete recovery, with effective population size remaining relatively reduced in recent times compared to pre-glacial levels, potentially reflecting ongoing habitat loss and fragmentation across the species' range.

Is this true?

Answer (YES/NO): NO